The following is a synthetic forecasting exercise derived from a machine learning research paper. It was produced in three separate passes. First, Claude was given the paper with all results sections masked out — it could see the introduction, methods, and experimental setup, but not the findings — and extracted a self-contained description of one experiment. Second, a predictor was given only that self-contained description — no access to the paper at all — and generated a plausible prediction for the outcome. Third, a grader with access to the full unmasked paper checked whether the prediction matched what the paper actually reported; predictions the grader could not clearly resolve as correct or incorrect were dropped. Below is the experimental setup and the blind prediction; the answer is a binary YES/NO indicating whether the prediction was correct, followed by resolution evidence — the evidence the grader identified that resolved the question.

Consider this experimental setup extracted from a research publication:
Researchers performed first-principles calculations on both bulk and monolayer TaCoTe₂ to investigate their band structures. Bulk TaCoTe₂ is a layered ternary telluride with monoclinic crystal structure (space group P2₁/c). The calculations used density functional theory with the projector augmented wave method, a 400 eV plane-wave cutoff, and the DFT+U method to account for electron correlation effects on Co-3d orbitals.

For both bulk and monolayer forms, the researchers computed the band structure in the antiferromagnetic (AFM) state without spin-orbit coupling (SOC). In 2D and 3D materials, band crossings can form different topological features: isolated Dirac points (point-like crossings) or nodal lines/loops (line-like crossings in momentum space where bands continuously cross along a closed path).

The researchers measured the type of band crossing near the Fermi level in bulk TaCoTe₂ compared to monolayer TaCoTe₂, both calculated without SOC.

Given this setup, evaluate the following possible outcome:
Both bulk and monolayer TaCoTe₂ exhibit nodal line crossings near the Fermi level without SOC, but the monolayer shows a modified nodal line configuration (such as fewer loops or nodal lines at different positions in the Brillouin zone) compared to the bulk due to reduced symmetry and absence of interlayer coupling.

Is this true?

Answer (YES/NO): NO